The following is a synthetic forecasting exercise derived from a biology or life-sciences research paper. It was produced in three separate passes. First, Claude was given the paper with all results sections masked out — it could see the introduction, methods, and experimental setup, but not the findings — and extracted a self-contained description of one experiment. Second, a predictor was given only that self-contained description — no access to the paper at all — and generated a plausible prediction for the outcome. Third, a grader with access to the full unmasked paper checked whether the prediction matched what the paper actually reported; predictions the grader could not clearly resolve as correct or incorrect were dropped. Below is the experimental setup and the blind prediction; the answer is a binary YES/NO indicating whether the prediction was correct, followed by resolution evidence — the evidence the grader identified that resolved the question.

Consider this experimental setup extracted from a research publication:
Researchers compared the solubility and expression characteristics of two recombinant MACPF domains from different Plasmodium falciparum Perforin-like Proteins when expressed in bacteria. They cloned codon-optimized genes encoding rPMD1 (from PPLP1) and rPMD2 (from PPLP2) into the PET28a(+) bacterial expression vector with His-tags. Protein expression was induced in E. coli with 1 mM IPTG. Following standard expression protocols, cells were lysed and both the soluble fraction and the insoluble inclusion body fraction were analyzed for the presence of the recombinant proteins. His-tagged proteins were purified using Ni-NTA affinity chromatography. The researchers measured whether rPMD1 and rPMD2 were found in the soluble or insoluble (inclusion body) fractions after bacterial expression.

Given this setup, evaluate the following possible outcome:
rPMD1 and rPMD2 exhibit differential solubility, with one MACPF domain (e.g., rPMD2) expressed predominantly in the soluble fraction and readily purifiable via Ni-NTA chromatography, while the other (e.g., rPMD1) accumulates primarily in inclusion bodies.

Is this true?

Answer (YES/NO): YES